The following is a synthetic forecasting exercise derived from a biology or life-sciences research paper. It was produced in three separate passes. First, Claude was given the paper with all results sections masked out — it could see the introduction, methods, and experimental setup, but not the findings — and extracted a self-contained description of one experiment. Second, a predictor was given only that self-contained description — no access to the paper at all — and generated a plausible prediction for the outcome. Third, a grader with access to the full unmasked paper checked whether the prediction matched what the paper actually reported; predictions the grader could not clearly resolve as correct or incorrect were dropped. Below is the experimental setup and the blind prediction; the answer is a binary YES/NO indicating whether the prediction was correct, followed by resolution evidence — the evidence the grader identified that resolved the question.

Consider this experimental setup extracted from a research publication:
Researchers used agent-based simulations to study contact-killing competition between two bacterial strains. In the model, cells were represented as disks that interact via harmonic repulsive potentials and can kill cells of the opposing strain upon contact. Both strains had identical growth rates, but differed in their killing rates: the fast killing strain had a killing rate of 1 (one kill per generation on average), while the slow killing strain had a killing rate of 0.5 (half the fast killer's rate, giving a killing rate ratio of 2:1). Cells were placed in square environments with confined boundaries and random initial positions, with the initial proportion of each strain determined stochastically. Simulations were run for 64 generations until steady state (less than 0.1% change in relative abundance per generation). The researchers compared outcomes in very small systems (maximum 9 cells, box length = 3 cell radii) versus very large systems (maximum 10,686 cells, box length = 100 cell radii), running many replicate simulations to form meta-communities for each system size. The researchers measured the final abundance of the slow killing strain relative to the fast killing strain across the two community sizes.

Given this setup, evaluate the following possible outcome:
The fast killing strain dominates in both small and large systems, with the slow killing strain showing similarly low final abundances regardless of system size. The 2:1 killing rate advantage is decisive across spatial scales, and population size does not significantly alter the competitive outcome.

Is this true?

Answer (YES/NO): NO